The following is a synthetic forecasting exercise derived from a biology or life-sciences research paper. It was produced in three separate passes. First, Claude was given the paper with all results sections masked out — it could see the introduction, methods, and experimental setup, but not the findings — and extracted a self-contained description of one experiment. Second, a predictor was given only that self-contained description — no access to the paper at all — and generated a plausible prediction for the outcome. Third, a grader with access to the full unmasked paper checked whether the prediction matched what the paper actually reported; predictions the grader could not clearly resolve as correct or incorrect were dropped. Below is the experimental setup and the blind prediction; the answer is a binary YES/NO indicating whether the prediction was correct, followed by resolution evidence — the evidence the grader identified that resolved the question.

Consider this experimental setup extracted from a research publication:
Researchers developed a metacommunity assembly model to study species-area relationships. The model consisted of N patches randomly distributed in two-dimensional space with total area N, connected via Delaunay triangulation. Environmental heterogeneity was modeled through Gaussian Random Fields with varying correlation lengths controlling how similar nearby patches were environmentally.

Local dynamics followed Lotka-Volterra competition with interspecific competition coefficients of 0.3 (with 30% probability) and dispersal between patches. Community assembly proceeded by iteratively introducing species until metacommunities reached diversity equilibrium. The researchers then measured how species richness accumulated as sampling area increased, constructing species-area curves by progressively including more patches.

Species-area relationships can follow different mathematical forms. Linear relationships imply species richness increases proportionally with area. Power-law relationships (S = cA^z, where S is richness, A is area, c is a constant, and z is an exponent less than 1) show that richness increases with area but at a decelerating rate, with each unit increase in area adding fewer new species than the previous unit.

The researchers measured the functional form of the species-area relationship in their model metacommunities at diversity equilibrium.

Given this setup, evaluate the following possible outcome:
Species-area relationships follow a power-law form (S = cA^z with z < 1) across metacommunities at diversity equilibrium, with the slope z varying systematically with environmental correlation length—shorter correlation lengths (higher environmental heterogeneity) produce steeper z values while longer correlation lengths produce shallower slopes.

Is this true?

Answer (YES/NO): YES